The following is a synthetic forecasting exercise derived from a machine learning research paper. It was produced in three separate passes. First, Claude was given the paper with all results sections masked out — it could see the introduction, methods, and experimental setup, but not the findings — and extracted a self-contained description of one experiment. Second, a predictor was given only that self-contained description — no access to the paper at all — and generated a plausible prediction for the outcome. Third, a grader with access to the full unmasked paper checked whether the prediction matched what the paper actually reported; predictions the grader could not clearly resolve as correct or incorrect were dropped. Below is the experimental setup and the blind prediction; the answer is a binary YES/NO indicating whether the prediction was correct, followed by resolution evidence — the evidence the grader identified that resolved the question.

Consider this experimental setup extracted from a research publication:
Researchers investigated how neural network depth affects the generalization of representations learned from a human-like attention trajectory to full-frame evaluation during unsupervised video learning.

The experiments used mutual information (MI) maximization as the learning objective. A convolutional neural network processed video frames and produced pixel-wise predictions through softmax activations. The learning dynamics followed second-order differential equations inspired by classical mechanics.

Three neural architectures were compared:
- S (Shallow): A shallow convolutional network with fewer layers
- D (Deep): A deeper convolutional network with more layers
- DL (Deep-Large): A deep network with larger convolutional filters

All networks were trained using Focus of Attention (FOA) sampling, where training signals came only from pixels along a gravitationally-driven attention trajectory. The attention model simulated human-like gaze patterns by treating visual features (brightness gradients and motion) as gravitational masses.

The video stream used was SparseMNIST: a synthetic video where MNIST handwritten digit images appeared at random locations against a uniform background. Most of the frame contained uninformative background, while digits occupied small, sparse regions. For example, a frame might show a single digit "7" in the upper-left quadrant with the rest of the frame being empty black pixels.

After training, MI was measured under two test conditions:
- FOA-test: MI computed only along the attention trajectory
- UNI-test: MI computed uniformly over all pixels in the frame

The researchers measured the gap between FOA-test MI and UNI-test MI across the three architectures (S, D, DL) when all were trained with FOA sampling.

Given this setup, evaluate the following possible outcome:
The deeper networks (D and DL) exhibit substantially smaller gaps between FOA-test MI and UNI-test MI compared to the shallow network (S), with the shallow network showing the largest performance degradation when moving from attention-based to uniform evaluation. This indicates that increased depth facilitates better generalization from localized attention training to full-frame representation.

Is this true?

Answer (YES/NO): YES